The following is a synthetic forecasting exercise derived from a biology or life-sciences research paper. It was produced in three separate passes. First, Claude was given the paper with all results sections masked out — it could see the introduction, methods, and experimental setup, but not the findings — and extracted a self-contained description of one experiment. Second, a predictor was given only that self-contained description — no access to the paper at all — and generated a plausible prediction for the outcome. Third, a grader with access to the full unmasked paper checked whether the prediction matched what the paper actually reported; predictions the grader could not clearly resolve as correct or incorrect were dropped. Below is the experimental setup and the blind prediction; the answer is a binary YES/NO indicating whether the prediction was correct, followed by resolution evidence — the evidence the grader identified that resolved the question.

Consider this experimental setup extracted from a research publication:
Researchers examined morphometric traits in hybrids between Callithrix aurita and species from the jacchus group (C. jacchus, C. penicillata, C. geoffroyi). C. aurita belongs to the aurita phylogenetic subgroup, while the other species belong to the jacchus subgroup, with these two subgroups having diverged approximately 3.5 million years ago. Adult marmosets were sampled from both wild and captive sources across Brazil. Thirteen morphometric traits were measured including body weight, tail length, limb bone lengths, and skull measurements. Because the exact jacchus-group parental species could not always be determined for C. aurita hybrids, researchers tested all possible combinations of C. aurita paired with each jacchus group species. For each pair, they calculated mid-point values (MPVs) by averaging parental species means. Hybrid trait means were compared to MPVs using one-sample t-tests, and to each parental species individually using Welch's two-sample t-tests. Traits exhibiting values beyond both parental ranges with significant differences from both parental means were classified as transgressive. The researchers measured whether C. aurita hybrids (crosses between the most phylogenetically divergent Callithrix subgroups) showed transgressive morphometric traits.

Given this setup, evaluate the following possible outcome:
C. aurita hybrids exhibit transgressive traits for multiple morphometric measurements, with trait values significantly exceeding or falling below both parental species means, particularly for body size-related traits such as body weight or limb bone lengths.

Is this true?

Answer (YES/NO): NO